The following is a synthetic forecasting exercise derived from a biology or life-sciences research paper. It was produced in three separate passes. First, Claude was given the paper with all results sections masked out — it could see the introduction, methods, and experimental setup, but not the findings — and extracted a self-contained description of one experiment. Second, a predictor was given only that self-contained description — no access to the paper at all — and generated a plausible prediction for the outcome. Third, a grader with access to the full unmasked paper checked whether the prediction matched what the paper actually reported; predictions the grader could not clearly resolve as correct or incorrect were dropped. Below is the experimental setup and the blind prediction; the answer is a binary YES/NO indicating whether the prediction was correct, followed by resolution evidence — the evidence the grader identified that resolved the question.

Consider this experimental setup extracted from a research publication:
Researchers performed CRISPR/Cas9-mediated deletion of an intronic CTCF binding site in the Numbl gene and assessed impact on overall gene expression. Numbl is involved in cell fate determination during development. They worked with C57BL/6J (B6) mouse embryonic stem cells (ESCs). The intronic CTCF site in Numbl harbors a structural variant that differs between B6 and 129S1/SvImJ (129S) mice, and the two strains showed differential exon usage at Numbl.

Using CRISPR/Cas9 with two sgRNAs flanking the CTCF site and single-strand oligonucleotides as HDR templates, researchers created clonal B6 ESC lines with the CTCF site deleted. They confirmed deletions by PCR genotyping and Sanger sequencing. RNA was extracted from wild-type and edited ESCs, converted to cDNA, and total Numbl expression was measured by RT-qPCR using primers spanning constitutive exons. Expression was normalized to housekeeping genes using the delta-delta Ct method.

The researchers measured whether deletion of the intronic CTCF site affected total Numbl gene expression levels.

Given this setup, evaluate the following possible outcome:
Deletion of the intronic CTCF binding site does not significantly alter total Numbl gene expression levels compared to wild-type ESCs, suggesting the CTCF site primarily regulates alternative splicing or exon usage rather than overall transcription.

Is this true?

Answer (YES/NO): YES